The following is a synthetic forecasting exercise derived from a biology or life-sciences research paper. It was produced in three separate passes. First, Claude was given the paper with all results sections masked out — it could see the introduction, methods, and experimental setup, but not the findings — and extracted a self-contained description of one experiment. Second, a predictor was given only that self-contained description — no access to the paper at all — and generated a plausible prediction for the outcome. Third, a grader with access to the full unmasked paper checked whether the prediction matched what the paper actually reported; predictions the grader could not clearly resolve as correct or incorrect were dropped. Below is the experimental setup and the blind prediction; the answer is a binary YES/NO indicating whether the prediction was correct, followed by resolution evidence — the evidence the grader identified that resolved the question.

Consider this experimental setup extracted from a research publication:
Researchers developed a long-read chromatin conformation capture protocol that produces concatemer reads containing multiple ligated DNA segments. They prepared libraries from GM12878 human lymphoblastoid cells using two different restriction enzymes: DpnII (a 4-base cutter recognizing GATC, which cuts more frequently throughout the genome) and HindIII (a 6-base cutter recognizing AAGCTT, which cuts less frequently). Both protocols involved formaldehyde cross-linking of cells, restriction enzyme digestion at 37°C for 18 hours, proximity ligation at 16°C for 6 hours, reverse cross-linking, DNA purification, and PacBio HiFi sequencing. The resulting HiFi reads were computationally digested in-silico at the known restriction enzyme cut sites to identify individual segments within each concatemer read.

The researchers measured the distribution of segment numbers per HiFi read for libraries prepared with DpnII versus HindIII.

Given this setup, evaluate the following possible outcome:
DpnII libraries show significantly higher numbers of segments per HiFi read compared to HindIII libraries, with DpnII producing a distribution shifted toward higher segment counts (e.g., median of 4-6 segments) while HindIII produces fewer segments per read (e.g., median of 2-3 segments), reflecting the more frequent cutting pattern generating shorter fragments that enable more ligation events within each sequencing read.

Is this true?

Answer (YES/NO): NO